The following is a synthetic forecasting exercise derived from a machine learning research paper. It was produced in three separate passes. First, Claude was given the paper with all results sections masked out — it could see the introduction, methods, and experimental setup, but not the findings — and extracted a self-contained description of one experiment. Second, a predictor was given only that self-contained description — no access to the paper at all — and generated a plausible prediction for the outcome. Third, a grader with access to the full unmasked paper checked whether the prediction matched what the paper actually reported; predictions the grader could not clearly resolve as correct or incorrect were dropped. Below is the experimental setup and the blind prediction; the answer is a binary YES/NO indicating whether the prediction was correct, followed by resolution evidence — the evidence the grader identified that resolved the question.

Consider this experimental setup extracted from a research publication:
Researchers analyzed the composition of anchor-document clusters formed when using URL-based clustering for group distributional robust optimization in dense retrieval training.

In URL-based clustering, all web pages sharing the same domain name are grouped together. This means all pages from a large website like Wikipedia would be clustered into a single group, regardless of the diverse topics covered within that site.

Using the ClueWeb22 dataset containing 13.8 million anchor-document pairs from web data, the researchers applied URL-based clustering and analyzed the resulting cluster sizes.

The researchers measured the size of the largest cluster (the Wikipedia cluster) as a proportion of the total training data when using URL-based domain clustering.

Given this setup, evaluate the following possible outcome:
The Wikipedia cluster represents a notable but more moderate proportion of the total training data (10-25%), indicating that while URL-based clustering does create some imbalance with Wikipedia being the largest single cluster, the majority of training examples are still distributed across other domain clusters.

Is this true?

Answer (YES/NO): NO